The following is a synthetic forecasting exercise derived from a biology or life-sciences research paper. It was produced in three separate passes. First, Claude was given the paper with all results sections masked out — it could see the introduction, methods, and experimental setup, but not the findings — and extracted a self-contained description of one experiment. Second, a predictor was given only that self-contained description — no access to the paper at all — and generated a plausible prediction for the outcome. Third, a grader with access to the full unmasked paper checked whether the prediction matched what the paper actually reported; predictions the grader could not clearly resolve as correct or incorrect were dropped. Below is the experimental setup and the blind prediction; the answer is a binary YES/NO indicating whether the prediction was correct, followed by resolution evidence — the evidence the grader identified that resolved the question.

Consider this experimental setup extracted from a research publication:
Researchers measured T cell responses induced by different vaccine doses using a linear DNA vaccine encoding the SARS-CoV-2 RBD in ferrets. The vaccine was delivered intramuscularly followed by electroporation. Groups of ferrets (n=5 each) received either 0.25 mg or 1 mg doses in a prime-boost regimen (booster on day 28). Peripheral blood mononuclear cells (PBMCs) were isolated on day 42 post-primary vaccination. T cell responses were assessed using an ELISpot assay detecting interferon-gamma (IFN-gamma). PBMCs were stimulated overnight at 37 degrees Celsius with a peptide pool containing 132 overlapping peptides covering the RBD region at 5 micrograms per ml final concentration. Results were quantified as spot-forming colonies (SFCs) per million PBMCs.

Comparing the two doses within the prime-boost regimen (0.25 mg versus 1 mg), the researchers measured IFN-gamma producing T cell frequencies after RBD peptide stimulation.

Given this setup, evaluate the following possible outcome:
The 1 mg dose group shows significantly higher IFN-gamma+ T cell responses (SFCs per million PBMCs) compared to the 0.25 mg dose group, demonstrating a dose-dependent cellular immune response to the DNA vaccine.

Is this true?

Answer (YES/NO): NO